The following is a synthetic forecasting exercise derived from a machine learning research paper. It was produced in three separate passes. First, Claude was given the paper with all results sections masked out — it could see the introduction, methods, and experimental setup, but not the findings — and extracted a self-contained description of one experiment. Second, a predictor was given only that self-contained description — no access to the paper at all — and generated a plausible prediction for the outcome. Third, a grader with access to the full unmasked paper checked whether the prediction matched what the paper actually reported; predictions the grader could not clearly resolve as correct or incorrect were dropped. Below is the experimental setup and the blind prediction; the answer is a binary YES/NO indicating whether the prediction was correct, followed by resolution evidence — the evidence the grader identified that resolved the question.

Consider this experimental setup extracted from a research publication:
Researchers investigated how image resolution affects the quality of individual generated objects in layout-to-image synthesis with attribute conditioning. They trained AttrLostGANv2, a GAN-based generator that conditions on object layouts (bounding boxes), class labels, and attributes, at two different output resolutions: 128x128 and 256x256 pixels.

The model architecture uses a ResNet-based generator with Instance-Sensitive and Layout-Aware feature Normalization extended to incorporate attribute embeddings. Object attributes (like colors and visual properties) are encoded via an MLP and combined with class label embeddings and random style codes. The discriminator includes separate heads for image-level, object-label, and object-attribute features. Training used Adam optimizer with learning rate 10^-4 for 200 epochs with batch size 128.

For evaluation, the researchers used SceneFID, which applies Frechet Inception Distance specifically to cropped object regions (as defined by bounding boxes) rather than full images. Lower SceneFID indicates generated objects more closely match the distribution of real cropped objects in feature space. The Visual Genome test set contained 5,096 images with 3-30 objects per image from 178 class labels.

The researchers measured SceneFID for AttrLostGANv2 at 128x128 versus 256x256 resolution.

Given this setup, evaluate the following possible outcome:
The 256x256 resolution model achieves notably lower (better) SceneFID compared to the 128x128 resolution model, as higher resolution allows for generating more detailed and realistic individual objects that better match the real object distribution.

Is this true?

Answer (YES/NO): NO